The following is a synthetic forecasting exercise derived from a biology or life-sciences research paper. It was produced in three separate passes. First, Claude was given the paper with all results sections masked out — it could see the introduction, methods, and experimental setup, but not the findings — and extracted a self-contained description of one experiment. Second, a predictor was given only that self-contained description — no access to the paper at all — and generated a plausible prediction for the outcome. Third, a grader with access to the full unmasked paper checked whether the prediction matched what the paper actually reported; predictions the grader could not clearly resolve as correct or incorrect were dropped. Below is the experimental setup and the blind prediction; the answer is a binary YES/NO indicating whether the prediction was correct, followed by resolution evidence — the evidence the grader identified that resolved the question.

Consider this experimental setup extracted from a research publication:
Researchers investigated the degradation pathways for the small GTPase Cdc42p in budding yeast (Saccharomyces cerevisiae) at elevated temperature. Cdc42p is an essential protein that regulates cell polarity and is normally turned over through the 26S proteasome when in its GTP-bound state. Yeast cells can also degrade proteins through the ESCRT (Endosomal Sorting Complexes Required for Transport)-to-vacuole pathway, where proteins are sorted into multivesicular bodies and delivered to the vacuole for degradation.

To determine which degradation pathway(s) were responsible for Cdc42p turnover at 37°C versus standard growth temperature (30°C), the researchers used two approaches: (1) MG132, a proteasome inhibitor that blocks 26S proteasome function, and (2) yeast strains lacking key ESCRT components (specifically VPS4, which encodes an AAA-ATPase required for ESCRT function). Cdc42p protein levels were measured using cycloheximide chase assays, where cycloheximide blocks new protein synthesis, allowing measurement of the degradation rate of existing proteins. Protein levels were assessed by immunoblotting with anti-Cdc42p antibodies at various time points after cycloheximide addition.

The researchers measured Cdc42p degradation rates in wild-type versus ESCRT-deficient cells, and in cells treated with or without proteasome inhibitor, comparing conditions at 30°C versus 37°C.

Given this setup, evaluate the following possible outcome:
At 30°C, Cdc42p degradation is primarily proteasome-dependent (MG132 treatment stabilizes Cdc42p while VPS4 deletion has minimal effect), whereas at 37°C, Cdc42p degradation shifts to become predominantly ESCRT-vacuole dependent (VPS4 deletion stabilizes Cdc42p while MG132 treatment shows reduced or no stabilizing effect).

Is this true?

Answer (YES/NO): NO